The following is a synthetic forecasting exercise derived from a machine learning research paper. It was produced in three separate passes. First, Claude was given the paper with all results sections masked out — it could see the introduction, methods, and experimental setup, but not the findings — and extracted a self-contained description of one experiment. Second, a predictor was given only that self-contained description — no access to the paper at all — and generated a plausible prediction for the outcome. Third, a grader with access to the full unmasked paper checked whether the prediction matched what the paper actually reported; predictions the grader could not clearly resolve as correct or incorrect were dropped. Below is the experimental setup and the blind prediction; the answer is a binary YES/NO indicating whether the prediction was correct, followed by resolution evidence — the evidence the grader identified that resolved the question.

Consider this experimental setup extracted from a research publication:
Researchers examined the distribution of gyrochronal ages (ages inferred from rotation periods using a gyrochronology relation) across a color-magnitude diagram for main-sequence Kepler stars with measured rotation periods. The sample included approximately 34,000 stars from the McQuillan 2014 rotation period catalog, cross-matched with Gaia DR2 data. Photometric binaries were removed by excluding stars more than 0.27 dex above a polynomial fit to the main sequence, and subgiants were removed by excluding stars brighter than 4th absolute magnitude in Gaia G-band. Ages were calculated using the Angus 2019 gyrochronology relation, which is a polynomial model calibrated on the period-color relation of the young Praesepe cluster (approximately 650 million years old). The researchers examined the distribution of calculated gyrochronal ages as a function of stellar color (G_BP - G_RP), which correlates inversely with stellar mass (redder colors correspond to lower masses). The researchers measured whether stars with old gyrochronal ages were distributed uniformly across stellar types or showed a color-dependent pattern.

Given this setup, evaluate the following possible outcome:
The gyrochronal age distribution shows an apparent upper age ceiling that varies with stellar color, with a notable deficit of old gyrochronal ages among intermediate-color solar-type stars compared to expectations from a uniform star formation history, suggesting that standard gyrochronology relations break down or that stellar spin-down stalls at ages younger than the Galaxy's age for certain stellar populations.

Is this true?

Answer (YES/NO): NO